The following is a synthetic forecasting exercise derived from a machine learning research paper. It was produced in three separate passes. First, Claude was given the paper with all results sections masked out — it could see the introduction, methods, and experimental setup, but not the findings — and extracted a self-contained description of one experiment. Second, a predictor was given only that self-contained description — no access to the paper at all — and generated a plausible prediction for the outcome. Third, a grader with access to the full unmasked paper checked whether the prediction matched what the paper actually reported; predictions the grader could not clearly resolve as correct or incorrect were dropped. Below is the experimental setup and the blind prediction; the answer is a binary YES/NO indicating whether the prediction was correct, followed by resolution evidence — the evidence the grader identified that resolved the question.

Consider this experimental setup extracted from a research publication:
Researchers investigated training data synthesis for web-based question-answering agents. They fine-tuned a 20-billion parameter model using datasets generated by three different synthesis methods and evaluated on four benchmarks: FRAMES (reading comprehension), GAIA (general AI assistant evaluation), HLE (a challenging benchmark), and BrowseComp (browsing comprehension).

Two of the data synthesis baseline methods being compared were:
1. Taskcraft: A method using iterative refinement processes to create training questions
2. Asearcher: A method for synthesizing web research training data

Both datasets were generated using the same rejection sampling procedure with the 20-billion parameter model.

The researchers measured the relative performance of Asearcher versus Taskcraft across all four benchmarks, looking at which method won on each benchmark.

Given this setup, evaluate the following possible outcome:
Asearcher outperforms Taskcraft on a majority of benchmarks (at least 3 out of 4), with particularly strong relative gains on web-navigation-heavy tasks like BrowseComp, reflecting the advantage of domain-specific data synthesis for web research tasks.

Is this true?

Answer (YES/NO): NO